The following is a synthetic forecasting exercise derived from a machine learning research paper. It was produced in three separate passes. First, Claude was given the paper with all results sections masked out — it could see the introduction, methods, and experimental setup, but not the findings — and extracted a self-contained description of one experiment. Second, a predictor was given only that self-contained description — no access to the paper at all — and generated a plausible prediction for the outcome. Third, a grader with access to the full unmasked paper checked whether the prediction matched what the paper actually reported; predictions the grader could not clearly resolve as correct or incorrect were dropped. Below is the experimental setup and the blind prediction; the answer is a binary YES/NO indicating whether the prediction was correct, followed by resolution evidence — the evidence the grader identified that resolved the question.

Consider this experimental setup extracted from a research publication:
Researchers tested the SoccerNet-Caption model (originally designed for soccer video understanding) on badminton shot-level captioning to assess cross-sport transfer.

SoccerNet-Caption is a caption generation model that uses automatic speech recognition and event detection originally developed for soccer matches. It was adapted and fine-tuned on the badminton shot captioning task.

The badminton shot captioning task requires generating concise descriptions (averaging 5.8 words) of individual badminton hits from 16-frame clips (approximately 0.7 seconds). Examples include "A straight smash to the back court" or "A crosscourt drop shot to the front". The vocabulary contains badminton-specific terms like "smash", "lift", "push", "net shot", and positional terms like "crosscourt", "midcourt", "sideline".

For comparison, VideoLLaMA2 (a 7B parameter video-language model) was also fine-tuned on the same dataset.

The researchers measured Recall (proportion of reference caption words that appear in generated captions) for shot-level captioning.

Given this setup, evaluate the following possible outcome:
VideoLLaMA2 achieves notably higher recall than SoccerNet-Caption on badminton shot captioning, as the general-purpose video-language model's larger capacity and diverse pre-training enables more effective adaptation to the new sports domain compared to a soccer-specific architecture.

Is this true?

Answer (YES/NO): NO